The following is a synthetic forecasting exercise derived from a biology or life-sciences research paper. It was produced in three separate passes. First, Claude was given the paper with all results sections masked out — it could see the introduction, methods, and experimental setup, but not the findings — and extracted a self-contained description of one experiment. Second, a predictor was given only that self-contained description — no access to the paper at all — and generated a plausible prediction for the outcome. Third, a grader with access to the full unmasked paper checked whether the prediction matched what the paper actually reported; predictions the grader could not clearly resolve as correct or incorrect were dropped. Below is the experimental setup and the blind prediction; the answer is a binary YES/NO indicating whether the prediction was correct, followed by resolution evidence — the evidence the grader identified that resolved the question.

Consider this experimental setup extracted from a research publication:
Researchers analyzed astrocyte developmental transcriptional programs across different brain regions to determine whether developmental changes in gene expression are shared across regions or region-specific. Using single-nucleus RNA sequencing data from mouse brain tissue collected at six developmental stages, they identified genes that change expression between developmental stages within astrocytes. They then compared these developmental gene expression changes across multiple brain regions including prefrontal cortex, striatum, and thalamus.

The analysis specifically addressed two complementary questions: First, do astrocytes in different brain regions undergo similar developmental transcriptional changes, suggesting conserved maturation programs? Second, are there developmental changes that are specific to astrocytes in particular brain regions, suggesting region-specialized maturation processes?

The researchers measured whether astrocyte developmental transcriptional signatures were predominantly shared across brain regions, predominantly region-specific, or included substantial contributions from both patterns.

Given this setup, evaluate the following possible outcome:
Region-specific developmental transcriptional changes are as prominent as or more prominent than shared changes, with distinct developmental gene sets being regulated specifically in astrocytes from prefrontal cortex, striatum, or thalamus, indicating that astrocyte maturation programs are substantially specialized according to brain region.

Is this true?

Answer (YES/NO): YES